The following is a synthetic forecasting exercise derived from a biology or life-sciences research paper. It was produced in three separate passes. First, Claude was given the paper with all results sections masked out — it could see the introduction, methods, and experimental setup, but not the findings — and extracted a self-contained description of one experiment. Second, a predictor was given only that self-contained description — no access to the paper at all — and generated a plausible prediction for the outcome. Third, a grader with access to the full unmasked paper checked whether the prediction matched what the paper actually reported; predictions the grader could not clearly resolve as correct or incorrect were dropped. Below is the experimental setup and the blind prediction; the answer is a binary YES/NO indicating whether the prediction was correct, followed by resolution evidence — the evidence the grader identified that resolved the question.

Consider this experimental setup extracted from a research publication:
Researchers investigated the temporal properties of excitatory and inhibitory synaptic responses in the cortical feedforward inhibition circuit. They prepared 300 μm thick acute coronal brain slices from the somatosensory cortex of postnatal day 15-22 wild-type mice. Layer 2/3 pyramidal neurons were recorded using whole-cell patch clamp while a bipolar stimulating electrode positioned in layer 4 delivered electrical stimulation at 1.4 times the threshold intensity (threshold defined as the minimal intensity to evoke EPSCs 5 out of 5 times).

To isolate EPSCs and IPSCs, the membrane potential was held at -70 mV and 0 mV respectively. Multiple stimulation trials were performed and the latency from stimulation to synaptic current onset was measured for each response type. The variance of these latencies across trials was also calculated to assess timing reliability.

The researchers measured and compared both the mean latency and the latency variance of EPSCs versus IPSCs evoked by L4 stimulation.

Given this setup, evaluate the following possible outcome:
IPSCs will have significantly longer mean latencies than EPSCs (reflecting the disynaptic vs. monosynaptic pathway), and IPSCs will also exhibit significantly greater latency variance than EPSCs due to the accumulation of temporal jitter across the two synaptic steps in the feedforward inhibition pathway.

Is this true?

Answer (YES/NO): YES